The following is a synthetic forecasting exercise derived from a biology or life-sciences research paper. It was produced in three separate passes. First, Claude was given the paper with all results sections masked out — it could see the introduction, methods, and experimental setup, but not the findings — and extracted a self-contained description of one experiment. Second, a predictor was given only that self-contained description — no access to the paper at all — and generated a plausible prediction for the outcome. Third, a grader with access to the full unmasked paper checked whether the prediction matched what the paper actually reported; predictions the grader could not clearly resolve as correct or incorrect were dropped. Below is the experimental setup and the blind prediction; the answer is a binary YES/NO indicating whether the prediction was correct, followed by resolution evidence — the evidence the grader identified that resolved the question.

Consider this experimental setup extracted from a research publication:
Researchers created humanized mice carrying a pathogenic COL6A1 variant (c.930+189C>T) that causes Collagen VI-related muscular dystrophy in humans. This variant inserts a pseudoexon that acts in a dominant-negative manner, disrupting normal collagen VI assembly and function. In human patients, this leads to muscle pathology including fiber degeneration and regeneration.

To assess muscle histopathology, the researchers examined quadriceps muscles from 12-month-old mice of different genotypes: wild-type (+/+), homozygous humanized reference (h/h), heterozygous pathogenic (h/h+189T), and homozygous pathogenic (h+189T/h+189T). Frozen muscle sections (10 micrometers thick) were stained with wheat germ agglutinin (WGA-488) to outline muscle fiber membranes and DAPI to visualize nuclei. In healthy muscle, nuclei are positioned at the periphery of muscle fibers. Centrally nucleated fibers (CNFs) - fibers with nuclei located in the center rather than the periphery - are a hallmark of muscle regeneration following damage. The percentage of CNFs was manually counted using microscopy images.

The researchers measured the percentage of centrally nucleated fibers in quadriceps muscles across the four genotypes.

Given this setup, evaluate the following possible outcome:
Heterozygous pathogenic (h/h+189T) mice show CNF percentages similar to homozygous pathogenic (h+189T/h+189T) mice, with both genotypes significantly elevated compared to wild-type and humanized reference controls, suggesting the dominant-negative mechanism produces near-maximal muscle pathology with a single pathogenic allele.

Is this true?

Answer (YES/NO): NO